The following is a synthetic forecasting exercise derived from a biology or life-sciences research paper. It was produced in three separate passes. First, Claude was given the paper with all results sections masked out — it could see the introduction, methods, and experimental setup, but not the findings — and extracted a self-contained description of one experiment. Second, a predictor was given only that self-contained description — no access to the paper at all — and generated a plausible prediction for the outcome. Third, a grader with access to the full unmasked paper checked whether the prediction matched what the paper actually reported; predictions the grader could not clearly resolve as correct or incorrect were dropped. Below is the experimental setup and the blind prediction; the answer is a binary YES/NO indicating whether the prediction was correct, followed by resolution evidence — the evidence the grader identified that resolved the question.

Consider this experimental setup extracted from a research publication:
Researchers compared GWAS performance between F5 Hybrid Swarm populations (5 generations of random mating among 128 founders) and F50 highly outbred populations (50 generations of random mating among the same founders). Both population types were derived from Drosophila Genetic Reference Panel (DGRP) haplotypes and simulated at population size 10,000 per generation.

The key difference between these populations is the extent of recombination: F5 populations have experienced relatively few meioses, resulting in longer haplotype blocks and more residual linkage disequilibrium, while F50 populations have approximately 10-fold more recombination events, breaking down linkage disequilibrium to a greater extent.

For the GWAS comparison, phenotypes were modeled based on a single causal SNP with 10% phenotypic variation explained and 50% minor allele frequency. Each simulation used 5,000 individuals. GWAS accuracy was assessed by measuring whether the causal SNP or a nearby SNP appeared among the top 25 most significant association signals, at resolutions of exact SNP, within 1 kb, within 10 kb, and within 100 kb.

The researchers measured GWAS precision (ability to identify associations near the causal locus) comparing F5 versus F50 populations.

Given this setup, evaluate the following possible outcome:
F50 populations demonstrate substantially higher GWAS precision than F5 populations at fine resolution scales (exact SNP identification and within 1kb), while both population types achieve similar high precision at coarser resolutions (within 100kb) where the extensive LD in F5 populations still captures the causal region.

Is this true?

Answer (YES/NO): NO